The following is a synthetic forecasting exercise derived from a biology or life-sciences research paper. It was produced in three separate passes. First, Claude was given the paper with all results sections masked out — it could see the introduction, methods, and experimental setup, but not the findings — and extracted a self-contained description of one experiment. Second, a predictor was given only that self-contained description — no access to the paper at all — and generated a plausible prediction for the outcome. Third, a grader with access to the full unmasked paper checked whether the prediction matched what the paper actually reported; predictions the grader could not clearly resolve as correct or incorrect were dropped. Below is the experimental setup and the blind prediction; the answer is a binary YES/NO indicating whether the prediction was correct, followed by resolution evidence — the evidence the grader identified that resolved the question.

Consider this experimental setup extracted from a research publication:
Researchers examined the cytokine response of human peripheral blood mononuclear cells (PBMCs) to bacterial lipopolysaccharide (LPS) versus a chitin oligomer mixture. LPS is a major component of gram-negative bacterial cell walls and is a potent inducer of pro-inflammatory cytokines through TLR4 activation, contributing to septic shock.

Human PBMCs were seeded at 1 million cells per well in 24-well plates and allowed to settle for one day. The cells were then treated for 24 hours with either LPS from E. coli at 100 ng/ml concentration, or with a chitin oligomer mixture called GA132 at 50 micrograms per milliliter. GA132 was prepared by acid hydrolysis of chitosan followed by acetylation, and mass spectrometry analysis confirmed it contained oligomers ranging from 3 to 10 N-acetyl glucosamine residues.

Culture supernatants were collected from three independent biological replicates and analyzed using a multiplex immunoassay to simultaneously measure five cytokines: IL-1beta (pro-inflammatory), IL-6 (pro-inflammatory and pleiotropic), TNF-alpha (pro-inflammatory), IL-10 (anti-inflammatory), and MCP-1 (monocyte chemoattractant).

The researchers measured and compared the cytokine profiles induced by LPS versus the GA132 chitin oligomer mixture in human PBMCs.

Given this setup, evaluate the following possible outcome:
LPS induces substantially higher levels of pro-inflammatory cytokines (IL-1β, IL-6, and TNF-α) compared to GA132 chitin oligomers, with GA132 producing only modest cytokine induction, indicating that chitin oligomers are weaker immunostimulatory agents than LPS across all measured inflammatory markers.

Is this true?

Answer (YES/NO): NO